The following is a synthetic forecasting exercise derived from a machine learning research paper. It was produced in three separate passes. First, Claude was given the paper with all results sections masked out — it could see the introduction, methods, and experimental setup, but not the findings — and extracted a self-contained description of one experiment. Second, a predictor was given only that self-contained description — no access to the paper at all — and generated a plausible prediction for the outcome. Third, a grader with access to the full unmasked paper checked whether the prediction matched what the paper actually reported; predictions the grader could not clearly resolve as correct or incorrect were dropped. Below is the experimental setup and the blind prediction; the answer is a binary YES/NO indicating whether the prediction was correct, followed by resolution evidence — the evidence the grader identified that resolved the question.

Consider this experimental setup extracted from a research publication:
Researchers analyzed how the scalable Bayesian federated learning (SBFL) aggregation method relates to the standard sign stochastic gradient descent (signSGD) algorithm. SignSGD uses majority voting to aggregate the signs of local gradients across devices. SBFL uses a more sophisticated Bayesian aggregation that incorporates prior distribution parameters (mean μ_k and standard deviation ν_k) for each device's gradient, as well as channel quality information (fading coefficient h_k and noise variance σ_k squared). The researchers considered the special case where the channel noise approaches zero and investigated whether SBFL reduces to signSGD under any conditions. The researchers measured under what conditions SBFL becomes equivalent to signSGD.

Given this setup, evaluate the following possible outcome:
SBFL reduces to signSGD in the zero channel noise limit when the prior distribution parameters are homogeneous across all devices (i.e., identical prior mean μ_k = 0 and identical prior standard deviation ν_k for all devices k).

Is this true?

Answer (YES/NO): YES